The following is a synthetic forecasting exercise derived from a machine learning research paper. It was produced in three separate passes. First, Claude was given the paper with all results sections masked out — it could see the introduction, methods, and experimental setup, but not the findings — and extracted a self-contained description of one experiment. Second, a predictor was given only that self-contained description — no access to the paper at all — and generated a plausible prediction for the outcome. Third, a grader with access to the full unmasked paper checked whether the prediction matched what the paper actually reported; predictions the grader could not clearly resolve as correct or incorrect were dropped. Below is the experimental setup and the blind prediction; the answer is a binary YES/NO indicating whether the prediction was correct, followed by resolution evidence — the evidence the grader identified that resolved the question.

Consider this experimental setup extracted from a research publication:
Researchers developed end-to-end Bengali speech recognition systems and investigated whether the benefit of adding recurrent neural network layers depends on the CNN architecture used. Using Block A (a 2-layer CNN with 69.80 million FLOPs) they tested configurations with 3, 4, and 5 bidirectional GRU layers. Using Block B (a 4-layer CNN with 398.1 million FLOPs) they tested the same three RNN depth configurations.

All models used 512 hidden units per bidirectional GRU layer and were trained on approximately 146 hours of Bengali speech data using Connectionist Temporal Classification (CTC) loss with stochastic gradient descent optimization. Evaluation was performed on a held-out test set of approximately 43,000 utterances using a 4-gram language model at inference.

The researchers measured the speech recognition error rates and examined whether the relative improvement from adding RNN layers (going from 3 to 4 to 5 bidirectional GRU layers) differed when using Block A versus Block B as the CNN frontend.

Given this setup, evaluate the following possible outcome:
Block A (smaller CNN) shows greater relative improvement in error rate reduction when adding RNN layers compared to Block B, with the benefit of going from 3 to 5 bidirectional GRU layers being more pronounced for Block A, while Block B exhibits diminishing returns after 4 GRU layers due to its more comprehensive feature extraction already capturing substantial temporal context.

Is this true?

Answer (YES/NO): NO